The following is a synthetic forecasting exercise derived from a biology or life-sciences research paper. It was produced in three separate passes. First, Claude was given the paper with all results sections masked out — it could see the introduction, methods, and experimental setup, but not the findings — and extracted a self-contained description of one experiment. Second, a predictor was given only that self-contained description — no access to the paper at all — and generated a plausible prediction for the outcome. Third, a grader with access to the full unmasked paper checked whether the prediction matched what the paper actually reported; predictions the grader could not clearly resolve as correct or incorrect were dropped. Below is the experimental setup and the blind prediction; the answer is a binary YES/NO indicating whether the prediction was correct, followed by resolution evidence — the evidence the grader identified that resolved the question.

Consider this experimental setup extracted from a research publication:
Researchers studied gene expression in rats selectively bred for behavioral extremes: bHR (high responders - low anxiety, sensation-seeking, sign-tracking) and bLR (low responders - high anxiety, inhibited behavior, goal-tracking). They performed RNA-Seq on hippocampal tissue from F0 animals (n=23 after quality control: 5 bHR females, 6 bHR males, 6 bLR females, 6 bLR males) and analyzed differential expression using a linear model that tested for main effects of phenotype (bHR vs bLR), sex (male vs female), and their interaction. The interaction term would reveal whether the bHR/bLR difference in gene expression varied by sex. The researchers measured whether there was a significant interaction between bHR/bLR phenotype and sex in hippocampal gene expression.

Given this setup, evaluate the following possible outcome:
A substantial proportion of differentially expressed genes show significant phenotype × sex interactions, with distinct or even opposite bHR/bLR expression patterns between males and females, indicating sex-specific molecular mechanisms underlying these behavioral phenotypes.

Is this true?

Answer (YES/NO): NO